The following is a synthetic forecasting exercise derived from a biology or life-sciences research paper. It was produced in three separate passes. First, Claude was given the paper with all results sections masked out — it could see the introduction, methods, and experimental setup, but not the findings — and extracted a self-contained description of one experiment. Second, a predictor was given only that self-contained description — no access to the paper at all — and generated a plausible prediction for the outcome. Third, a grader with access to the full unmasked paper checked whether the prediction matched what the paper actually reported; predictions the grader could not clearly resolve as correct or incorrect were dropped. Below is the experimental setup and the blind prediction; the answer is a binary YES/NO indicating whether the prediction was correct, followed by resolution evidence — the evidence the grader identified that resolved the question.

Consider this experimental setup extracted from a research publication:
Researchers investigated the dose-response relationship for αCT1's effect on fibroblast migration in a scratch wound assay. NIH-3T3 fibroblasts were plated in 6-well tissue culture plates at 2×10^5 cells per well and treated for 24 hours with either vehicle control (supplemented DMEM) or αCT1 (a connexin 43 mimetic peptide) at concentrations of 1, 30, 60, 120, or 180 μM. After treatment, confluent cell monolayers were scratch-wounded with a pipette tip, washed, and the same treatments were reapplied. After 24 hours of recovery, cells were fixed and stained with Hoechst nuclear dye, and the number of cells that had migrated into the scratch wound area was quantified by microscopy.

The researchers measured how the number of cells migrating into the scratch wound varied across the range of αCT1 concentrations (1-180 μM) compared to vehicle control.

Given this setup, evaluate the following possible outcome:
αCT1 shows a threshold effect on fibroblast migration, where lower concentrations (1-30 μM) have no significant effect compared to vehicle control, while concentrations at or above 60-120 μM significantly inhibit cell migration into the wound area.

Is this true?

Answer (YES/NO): NO